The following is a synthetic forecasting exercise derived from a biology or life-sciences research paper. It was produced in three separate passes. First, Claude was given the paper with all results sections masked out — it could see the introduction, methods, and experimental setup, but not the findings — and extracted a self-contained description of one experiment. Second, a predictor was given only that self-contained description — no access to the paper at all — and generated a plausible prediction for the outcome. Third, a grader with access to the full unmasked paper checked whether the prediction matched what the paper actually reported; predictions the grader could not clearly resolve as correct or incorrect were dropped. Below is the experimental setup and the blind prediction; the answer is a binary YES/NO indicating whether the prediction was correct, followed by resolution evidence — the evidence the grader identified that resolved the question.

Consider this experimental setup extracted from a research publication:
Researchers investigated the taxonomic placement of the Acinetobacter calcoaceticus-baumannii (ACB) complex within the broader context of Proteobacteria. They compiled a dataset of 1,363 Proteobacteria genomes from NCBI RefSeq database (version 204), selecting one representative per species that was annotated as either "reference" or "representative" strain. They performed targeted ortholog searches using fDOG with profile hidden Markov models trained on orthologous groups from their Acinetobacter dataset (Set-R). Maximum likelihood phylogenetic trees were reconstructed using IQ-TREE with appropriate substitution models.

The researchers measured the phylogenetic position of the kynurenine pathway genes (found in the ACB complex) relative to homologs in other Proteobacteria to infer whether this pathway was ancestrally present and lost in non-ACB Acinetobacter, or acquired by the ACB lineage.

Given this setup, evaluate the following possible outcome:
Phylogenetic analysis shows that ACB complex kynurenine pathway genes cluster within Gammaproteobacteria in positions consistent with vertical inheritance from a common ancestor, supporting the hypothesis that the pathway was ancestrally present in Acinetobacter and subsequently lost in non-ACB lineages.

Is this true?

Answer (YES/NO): NO